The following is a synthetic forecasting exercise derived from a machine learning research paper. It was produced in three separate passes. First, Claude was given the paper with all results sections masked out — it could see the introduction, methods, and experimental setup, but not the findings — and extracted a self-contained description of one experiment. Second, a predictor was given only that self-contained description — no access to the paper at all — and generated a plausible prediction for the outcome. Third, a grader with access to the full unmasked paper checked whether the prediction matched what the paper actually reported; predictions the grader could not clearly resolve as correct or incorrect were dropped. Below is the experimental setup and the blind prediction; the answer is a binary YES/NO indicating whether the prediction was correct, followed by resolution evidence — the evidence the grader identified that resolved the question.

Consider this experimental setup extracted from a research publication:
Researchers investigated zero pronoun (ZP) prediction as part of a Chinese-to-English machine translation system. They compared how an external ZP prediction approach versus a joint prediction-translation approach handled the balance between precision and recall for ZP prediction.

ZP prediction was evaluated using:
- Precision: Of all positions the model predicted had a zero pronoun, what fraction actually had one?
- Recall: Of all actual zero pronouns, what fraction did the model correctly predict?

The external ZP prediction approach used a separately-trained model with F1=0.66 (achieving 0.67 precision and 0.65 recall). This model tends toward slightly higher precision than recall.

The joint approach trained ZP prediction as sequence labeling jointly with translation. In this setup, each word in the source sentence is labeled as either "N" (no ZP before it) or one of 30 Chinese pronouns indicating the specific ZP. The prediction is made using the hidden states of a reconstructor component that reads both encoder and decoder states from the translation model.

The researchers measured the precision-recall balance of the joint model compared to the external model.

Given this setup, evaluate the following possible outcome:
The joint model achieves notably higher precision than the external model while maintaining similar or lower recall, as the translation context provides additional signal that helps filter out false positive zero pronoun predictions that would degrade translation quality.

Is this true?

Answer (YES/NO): NO